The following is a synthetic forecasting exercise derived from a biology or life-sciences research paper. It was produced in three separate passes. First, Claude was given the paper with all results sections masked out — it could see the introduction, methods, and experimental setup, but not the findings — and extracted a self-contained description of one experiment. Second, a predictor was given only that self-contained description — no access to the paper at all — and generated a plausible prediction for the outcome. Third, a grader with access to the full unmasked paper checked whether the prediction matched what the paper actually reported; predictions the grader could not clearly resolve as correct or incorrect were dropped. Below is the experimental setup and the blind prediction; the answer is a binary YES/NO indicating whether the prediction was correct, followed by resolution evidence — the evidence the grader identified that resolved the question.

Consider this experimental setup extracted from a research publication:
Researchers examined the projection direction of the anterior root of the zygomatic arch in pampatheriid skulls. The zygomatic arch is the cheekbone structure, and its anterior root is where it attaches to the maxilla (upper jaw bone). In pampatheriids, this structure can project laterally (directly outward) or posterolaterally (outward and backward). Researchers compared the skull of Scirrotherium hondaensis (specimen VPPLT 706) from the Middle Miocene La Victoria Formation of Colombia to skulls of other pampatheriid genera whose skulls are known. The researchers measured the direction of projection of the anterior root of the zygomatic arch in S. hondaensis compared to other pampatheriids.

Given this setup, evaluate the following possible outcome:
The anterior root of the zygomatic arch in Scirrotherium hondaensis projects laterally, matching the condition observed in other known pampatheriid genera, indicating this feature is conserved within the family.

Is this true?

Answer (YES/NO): NO